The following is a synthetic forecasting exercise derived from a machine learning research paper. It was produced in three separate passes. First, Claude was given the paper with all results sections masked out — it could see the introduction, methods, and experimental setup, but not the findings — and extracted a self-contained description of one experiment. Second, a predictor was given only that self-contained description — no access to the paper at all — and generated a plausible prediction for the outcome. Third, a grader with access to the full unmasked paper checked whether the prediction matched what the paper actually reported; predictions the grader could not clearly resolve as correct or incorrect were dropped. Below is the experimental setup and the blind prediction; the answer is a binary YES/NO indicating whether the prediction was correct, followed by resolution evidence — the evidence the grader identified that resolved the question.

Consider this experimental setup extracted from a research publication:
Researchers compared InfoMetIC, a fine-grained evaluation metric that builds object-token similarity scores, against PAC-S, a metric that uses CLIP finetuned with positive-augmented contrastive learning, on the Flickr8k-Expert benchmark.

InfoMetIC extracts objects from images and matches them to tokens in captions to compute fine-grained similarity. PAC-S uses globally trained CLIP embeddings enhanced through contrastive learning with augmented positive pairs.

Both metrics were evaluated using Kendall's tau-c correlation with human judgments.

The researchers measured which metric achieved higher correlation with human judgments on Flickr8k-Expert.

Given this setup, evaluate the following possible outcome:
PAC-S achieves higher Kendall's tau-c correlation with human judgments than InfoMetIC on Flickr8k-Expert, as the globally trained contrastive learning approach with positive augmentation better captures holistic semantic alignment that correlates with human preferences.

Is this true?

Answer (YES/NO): YES